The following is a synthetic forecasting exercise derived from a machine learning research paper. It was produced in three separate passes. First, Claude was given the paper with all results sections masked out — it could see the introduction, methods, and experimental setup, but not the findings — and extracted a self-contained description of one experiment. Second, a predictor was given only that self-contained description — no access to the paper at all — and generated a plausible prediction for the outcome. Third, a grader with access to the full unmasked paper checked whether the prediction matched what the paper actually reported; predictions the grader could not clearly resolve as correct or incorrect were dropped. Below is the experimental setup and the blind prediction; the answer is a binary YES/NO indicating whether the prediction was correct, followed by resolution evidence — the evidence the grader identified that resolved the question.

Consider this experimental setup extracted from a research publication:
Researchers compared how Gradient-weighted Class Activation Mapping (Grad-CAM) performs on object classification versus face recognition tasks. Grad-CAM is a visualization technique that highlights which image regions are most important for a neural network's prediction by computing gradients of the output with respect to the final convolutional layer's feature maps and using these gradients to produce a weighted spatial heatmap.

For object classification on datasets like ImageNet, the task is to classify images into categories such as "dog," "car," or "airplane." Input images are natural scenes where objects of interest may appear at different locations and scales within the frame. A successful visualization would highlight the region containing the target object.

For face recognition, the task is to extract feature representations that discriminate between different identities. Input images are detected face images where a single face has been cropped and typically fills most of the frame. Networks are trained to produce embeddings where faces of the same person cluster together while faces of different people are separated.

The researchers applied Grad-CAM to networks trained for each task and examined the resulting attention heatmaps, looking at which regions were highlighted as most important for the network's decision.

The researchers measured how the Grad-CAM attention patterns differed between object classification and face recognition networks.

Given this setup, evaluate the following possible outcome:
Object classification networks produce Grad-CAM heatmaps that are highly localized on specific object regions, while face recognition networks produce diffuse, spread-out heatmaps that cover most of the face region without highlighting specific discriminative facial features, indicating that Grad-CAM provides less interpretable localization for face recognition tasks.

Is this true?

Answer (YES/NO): YES